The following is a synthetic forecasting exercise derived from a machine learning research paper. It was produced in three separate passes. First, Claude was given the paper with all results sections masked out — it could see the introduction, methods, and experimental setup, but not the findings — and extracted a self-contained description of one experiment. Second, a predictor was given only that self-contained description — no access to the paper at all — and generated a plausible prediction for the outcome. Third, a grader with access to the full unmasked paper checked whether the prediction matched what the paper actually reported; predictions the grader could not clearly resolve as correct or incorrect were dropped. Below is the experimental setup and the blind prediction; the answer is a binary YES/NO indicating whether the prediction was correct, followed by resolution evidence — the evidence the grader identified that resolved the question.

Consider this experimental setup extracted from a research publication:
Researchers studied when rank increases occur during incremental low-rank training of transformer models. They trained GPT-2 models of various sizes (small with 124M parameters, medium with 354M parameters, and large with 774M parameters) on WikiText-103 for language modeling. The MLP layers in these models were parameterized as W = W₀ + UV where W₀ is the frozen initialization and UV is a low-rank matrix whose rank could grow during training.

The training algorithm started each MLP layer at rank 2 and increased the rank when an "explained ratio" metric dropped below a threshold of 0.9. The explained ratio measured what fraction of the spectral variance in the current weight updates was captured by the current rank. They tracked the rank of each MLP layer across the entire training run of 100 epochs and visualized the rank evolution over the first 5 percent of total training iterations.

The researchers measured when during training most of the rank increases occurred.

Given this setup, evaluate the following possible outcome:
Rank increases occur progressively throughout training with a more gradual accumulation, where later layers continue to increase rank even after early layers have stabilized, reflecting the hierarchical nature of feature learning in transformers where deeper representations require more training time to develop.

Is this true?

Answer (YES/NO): NO